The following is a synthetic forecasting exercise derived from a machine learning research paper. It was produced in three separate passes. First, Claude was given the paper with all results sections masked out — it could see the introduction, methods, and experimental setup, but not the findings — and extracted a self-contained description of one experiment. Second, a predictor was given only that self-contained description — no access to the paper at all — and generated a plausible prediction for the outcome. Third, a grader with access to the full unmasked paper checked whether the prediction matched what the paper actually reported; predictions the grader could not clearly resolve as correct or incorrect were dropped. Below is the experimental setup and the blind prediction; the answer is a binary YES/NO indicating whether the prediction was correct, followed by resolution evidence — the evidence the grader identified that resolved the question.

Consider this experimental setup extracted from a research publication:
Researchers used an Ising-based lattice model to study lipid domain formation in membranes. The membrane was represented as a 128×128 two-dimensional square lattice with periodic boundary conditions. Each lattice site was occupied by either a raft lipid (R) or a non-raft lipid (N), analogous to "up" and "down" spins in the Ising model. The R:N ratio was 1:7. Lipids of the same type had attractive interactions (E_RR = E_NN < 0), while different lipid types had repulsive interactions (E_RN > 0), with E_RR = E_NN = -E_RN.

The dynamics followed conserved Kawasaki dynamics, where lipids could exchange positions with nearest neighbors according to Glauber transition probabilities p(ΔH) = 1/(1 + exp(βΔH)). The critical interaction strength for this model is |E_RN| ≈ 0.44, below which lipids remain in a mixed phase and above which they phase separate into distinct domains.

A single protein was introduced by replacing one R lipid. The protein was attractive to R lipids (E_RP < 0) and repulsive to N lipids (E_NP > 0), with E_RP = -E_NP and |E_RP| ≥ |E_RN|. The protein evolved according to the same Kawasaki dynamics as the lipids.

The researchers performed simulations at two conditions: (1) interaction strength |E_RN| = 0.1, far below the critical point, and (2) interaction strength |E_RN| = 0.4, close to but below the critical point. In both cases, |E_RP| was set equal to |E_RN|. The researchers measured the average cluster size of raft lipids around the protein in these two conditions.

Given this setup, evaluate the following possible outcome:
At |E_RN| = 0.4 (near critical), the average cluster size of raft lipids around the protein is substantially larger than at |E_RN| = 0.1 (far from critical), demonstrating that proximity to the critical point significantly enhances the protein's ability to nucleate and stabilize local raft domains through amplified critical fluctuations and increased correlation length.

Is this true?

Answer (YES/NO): YES